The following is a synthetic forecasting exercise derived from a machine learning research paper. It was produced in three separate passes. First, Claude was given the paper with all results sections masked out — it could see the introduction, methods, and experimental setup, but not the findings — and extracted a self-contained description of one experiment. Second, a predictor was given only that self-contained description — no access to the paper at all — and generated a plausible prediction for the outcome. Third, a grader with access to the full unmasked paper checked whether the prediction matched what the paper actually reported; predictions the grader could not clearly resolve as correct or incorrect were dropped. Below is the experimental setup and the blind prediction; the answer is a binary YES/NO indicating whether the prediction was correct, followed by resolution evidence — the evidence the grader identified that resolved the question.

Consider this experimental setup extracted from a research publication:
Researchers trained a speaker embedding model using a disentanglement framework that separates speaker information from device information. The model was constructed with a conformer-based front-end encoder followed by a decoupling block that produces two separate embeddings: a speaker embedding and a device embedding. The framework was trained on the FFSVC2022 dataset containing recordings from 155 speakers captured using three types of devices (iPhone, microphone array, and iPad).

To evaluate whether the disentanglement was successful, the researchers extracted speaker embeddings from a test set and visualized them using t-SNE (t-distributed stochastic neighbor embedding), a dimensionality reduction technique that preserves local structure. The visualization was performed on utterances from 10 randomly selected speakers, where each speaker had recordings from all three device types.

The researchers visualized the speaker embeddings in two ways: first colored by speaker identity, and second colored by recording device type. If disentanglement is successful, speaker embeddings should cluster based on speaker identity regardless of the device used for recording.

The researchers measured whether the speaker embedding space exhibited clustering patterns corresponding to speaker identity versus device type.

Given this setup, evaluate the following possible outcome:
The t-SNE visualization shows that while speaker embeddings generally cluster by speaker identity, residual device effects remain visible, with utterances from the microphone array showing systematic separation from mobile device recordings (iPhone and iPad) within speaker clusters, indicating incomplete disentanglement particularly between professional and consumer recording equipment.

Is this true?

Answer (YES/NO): NO